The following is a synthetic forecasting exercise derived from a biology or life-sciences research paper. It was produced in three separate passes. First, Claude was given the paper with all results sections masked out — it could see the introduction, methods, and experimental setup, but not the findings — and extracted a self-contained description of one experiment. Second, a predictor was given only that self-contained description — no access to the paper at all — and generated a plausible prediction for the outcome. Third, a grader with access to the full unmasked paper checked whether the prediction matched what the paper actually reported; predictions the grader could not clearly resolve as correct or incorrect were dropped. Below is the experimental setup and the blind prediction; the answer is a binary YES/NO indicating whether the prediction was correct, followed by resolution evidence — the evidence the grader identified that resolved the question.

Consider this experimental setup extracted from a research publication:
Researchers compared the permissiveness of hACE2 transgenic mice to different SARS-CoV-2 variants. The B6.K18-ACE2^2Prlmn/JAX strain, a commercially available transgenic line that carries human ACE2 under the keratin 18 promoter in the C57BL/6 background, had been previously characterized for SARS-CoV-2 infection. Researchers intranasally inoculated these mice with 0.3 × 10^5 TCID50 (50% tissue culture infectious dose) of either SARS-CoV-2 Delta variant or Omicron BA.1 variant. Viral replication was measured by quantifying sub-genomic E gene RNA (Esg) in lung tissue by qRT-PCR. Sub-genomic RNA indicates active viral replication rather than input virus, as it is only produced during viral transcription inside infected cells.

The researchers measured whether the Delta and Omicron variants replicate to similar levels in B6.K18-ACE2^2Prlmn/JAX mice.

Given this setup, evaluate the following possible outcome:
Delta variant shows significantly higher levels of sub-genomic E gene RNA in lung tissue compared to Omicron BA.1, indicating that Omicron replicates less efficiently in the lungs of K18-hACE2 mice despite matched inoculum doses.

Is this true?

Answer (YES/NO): YES